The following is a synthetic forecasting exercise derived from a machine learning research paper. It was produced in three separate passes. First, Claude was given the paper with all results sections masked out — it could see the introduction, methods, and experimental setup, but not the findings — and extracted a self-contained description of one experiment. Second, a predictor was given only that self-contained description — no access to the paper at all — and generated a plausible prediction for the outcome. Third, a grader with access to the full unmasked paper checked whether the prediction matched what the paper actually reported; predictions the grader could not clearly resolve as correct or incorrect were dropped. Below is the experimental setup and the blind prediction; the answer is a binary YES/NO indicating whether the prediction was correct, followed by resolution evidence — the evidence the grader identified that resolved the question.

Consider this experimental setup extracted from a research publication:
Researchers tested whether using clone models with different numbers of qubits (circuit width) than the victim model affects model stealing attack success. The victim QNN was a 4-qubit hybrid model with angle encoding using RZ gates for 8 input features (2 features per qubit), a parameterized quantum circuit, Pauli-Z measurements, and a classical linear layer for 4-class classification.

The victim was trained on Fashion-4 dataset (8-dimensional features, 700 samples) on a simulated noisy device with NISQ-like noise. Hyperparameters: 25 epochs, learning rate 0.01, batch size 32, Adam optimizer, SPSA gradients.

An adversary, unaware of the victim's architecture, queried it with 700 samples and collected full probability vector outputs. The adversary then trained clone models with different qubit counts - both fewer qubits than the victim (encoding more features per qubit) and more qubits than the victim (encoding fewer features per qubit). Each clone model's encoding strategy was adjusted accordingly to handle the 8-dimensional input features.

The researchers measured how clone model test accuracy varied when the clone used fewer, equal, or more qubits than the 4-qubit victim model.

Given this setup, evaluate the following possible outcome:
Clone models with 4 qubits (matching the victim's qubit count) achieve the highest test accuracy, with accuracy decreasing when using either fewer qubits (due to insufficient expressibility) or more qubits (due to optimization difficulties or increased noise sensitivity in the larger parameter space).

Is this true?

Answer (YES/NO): NO